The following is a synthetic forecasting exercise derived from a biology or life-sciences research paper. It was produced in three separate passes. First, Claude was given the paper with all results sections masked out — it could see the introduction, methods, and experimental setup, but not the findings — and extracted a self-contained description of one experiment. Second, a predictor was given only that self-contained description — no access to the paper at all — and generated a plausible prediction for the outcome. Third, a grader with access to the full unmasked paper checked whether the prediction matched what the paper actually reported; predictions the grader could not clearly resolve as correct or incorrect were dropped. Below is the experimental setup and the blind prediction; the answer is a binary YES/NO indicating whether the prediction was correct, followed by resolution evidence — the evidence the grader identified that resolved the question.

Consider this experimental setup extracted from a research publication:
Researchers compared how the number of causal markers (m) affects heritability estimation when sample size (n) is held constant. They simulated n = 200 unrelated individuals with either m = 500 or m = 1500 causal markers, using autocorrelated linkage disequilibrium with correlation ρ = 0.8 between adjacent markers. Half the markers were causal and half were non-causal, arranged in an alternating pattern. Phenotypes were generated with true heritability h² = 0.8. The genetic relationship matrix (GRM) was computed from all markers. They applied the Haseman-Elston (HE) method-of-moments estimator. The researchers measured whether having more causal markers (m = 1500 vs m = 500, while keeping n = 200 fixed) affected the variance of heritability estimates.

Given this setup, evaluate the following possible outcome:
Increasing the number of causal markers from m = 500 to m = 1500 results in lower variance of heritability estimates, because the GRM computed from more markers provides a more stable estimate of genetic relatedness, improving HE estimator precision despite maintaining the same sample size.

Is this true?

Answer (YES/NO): NO